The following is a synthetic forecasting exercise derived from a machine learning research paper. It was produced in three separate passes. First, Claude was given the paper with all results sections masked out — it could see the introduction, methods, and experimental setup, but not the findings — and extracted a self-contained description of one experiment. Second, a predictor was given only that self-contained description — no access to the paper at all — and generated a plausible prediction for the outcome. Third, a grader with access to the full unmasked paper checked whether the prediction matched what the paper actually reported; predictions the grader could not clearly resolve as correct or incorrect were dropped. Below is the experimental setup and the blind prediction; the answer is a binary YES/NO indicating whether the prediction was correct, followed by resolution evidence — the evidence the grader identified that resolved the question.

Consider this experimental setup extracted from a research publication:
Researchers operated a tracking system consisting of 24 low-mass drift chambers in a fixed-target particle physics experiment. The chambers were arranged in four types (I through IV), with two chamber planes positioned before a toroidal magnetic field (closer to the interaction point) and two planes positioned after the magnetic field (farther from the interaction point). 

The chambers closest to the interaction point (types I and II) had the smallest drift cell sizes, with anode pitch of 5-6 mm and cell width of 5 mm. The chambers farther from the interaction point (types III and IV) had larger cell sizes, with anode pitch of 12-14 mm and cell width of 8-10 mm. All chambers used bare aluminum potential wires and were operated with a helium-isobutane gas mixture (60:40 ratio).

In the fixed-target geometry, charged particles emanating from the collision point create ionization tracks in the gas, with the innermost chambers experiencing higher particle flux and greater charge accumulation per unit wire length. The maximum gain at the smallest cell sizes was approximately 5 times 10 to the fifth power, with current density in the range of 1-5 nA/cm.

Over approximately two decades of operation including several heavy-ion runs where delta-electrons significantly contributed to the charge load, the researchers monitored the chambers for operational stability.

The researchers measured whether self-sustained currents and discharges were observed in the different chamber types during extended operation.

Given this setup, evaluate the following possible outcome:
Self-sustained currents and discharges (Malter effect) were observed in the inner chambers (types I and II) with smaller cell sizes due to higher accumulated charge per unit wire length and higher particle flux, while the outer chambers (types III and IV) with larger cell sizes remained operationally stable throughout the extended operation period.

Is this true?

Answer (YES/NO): NO